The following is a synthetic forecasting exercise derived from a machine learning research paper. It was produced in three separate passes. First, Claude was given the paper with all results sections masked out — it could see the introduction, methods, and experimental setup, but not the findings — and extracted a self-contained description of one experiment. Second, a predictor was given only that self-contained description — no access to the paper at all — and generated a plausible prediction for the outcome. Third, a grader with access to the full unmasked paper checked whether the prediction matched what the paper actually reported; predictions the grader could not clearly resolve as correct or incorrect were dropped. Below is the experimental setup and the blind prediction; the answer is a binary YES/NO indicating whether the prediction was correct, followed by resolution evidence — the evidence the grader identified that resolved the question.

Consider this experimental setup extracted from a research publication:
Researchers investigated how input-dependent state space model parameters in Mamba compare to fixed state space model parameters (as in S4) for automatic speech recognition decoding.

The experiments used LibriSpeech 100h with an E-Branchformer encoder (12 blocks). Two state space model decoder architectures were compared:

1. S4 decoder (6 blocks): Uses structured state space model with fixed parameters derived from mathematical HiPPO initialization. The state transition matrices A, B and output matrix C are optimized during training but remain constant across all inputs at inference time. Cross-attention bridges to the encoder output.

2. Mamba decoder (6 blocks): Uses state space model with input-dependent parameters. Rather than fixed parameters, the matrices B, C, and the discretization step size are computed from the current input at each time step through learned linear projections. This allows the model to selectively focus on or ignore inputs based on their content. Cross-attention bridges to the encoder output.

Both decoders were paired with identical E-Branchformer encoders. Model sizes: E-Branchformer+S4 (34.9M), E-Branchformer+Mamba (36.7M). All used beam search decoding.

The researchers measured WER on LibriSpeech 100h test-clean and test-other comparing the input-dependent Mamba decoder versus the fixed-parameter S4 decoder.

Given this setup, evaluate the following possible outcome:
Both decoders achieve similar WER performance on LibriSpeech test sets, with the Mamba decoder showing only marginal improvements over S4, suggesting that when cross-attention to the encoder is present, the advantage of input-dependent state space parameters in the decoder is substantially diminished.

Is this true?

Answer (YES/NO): YES